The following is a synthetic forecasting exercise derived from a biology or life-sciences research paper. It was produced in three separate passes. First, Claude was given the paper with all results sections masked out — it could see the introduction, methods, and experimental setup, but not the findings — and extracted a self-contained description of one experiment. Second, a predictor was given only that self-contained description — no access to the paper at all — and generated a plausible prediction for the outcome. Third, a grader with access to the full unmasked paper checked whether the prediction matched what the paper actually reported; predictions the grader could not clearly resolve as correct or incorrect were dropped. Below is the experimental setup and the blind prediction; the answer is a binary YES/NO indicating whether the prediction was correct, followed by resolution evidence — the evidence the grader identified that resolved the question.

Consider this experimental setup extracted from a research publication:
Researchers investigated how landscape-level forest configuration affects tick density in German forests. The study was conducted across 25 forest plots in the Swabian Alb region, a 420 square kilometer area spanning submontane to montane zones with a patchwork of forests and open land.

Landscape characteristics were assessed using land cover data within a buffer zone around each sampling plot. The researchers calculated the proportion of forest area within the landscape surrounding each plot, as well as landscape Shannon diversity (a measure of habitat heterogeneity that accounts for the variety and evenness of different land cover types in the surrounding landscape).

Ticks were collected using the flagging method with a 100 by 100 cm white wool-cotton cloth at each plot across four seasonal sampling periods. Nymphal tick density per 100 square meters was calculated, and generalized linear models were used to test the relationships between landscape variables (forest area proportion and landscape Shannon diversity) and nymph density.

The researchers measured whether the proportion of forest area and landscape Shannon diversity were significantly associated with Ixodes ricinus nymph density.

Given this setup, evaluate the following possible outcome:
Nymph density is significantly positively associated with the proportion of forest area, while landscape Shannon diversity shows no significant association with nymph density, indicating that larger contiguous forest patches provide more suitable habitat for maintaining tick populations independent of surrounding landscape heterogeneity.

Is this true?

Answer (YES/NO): NO